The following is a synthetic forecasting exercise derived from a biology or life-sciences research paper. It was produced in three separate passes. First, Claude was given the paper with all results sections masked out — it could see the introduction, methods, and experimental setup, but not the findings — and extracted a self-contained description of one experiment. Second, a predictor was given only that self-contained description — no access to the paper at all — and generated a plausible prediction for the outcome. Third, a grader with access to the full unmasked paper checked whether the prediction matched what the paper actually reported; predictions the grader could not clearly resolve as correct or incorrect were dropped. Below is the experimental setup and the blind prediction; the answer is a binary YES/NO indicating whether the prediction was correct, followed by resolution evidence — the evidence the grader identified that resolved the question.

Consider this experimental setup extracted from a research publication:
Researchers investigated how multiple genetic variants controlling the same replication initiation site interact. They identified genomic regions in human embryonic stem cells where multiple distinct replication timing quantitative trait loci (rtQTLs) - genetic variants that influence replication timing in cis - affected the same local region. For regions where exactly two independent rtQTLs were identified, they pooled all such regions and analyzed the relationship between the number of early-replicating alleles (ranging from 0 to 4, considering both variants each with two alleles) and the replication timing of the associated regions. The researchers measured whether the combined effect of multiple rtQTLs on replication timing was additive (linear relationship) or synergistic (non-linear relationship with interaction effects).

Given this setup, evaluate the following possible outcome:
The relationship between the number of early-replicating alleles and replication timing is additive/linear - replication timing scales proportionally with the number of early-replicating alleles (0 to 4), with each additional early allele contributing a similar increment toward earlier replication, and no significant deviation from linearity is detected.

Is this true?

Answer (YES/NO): YES